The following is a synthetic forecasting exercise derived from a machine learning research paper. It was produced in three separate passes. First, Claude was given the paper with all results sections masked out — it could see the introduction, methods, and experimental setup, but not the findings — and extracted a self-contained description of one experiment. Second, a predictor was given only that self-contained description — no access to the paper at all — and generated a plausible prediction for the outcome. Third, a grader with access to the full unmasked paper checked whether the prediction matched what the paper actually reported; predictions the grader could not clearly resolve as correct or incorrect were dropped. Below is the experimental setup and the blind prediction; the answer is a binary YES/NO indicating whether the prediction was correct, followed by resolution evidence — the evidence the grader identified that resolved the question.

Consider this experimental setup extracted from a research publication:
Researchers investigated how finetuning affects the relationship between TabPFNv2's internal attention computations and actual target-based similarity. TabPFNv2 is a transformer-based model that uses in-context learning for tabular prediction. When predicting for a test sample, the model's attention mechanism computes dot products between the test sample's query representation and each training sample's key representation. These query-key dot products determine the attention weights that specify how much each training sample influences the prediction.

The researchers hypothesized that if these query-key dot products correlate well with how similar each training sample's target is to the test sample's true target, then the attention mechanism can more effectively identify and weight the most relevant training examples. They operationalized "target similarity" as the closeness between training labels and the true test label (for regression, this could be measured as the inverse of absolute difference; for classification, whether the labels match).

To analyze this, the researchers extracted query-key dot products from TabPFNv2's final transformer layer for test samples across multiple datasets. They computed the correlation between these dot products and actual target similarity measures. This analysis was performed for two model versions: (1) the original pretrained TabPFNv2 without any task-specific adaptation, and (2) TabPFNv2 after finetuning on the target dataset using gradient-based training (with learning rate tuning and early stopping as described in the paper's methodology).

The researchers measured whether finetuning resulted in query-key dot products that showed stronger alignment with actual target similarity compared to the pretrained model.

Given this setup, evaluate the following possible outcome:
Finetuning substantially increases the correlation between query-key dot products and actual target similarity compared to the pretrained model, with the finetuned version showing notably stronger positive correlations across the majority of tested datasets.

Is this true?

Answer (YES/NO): YES